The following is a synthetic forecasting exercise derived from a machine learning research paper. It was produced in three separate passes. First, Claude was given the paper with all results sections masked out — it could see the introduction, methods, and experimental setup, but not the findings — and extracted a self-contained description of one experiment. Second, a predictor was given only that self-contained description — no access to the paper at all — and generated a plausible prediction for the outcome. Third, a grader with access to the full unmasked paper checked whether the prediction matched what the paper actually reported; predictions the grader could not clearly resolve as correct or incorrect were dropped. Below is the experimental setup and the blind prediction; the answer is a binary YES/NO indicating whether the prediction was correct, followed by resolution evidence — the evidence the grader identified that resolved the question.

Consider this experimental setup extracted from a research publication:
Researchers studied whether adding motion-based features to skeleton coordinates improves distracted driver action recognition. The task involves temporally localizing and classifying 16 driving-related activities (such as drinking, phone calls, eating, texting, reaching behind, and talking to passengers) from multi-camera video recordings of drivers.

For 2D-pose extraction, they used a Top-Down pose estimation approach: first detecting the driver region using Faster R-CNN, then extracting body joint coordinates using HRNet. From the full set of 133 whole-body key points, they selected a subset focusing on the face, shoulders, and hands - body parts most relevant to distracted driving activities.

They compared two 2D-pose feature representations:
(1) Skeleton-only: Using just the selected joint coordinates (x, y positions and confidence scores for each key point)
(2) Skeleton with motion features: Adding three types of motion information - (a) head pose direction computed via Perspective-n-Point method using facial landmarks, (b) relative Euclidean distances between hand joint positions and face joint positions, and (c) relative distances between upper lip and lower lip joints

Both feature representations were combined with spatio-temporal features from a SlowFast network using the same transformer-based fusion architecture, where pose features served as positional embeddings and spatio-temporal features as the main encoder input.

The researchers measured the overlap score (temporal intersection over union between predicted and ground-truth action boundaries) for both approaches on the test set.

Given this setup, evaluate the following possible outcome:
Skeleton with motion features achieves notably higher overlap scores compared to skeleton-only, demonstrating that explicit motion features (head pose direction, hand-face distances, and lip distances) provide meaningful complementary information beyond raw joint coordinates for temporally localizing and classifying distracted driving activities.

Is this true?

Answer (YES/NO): NO